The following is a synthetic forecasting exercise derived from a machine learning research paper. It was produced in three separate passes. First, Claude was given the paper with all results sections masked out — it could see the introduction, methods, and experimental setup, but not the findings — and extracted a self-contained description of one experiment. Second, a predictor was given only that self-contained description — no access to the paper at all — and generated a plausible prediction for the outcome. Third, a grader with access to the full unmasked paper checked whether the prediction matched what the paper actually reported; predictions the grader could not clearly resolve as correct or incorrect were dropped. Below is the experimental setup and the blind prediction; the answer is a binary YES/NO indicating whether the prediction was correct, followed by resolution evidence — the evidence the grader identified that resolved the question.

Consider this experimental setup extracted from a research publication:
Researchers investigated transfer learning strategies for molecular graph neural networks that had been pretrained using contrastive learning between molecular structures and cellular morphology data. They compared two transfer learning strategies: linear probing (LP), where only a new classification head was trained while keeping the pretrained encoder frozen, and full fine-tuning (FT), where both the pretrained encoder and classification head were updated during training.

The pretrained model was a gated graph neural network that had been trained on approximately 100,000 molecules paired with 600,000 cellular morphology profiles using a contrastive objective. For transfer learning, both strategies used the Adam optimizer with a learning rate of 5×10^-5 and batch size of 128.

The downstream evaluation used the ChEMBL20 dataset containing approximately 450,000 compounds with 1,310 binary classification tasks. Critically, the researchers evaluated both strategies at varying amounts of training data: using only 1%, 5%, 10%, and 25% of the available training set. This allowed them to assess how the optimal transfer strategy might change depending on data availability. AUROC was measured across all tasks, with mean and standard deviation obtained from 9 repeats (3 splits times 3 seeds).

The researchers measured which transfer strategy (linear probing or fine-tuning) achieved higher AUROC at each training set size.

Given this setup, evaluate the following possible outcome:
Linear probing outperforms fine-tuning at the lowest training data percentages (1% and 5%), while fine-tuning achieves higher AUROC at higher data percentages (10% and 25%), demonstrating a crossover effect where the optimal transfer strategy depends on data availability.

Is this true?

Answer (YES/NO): YES